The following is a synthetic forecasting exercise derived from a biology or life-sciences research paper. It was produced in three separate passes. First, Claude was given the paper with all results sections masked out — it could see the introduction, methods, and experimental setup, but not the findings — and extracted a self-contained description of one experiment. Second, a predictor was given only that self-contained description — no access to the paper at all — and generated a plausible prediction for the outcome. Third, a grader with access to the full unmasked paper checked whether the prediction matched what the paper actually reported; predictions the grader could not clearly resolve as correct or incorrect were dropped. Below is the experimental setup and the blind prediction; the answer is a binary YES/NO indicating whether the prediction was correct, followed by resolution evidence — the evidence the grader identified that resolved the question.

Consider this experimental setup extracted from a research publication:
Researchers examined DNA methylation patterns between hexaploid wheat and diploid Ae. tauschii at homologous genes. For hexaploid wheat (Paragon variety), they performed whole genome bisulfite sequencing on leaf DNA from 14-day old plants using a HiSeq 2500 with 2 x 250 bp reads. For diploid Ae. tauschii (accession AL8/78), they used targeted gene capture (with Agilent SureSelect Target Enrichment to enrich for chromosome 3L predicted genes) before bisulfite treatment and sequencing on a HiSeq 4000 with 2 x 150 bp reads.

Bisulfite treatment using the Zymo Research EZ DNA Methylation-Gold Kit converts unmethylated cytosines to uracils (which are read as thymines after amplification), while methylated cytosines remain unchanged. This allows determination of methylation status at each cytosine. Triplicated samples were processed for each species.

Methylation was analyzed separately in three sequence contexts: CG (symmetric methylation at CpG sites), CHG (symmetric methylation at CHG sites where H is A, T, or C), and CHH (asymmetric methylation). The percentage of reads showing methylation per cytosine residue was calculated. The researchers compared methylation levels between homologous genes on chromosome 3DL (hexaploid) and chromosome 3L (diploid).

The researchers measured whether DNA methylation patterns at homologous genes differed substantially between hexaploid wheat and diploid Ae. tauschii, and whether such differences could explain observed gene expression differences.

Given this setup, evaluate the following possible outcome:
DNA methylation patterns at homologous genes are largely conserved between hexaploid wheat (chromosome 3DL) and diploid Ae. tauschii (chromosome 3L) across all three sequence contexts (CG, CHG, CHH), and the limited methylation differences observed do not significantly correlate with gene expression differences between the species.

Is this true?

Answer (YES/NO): YES